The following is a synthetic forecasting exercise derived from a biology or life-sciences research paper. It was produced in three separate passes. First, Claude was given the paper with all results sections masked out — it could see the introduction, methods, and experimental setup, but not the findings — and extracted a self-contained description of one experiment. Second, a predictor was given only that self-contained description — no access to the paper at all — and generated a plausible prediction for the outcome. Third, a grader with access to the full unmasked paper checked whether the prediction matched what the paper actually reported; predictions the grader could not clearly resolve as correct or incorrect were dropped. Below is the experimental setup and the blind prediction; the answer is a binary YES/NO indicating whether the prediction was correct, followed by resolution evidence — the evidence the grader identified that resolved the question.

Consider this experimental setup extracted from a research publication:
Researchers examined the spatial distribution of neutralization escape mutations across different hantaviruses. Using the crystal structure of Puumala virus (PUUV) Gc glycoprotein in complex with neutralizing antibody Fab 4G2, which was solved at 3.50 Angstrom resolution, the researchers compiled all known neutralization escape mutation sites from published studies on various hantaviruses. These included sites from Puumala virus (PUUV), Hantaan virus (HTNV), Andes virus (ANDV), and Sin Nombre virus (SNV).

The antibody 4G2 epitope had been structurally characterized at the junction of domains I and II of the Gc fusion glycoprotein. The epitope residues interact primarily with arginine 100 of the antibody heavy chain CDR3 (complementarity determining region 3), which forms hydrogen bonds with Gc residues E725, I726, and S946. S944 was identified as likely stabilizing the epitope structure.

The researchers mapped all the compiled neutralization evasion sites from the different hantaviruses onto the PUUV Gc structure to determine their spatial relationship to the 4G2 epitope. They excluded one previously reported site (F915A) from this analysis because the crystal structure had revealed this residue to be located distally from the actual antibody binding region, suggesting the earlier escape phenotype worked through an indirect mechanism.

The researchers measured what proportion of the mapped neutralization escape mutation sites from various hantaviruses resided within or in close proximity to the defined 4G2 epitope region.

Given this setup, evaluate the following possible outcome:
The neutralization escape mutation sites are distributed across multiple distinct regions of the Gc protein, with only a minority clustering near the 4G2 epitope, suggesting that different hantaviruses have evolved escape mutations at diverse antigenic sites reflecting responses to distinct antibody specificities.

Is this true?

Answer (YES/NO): NO